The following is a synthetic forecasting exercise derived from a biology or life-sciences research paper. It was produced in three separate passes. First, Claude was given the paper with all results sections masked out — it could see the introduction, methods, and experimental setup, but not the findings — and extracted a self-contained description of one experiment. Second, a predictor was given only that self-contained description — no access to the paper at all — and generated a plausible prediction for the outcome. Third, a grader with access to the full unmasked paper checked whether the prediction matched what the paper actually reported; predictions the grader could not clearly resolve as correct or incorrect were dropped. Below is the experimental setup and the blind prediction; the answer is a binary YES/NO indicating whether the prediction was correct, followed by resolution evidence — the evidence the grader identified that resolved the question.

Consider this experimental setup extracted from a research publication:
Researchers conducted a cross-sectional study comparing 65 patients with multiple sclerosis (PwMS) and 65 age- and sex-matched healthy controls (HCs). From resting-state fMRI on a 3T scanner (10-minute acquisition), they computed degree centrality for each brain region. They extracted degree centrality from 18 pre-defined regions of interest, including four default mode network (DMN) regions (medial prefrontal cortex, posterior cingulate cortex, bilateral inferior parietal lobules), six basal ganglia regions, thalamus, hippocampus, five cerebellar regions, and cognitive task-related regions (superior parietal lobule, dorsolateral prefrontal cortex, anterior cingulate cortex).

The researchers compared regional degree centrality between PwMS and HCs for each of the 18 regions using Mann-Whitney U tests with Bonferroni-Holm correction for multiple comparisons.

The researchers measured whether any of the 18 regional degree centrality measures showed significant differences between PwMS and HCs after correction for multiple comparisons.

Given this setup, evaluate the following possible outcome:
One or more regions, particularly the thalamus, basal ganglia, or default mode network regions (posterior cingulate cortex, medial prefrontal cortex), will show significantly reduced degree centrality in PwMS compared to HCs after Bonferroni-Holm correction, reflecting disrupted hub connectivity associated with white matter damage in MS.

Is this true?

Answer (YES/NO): NO